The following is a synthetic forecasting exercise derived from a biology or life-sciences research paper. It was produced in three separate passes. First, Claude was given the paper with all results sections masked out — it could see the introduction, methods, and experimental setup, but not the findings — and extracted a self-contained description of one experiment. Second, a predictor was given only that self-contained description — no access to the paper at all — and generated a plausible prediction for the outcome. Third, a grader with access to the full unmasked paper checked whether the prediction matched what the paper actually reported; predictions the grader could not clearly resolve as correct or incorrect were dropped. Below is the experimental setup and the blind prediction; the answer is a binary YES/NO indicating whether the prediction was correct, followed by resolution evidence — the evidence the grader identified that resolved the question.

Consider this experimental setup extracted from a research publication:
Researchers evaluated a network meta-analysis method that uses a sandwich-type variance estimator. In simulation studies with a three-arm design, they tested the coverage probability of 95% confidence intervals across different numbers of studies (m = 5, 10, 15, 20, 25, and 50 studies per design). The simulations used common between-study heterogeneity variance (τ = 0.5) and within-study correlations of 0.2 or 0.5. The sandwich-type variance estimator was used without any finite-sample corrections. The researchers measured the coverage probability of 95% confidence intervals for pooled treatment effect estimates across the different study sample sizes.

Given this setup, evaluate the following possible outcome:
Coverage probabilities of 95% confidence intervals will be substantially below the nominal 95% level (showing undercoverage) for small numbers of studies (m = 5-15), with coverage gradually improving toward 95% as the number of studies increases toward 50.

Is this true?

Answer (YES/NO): YES